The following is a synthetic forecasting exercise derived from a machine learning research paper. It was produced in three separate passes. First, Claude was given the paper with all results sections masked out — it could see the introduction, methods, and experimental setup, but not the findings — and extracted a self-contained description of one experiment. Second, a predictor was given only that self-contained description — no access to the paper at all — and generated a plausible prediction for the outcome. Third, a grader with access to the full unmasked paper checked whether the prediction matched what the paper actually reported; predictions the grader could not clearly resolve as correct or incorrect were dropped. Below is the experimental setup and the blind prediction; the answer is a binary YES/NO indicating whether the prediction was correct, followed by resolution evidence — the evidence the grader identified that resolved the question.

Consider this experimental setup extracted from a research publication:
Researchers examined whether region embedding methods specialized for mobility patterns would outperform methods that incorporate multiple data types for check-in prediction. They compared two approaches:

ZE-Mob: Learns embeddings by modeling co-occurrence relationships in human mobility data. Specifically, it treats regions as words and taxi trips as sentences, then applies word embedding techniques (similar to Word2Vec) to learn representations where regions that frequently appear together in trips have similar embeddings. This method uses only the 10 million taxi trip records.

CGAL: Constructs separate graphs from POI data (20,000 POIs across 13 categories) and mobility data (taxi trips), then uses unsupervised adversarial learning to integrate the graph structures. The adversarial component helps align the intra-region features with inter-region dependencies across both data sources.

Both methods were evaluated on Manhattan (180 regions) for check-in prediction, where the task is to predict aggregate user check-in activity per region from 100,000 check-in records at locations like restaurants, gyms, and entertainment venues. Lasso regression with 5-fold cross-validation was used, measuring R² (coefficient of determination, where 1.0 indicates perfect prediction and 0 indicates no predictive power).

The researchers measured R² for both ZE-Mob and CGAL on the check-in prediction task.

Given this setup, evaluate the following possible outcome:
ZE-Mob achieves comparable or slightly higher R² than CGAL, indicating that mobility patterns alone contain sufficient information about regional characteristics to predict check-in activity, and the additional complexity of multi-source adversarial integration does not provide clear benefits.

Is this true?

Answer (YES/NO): NO